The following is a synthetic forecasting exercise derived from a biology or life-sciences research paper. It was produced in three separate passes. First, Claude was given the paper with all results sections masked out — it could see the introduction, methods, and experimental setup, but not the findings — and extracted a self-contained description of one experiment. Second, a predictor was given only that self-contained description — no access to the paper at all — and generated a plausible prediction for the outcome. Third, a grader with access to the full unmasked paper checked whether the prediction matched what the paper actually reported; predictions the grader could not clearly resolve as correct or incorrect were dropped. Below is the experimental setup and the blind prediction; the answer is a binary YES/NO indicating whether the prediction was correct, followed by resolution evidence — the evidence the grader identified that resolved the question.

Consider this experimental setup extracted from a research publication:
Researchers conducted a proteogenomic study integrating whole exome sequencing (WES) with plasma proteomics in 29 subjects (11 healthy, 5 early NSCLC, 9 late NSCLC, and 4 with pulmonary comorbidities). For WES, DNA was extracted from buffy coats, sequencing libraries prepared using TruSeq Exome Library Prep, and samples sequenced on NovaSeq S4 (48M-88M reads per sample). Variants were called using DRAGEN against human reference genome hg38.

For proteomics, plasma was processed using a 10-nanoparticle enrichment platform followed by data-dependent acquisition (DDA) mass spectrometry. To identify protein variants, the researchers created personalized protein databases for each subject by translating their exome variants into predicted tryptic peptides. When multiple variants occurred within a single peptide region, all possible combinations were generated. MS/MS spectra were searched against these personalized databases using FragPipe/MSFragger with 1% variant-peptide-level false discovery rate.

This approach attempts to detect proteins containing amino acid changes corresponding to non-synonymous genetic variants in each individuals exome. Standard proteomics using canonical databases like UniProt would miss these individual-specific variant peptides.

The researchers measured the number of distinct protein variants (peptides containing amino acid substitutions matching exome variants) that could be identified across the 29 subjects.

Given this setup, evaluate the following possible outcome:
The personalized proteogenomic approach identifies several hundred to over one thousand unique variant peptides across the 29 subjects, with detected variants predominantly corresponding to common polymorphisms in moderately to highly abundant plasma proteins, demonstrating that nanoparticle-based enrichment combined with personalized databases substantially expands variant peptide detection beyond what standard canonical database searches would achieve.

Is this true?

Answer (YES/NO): NO